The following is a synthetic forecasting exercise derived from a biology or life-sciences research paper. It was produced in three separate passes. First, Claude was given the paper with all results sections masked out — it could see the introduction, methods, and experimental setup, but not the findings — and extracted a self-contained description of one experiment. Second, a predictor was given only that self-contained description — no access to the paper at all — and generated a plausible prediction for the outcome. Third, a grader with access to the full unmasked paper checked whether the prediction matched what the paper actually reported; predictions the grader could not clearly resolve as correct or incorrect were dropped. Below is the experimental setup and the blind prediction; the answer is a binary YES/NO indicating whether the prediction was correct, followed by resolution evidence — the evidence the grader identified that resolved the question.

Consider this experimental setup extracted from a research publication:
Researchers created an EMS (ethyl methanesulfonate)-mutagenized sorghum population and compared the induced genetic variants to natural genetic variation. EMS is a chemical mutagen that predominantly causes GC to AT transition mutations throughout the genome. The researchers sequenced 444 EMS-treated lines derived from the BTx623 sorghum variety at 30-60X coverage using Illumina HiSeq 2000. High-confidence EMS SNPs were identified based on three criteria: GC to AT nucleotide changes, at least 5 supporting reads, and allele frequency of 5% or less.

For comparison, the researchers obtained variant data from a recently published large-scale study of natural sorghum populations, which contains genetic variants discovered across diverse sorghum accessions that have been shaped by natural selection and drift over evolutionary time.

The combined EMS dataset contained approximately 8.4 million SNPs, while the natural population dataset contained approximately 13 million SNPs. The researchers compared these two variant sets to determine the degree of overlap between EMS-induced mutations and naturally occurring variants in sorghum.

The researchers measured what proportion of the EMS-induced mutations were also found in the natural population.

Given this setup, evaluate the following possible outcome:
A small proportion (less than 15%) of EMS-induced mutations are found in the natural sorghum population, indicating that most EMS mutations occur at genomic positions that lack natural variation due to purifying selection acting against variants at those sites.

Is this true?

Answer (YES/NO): YES